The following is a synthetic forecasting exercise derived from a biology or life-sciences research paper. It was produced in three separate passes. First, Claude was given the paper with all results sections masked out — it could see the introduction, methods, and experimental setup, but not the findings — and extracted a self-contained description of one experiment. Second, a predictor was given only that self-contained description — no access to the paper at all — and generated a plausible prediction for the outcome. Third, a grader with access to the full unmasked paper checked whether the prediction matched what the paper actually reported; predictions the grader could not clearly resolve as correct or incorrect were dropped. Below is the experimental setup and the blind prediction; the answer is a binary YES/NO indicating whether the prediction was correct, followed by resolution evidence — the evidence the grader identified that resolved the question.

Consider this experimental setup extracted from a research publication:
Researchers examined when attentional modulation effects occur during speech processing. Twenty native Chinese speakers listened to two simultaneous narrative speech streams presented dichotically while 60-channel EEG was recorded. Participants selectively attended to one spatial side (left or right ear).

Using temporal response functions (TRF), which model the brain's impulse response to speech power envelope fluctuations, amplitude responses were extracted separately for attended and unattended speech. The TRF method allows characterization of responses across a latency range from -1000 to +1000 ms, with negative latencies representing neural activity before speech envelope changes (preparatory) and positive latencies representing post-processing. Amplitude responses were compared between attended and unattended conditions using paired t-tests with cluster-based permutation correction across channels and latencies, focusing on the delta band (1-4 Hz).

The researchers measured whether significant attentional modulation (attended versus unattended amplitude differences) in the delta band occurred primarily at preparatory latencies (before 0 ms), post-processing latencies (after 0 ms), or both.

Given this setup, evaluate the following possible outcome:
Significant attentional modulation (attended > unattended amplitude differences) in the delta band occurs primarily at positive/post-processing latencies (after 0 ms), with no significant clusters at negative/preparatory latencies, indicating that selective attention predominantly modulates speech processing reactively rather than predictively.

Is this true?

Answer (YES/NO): NO